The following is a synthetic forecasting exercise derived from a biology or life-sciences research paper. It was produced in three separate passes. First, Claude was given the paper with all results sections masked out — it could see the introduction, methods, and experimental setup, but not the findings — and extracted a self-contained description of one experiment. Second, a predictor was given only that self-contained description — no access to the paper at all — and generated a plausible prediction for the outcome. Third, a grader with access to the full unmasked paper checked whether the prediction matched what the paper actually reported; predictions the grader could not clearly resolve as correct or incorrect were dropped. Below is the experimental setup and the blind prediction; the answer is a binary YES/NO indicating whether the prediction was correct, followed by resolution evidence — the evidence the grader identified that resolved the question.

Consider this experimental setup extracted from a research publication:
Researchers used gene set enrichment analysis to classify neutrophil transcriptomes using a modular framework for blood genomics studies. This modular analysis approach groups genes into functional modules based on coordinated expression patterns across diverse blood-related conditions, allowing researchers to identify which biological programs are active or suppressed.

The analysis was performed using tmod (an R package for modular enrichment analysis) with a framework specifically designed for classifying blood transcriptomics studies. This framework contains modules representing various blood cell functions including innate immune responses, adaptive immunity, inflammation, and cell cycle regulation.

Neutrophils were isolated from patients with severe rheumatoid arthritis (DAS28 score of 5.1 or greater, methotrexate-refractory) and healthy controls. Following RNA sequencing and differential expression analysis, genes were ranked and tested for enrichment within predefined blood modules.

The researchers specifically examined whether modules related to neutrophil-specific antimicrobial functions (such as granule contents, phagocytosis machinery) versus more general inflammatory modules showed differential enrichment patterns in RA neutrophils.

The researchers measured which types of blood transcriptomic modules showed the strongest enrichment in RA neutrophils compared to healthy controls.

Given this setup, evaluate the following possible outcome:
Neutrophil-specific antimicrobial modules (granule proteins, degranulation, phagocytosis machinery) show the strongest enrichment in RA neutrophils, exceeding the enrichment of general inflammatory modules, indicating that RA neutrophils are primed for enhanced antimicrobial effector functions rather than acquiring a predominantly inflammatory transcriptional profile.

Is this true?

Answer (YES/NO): NO